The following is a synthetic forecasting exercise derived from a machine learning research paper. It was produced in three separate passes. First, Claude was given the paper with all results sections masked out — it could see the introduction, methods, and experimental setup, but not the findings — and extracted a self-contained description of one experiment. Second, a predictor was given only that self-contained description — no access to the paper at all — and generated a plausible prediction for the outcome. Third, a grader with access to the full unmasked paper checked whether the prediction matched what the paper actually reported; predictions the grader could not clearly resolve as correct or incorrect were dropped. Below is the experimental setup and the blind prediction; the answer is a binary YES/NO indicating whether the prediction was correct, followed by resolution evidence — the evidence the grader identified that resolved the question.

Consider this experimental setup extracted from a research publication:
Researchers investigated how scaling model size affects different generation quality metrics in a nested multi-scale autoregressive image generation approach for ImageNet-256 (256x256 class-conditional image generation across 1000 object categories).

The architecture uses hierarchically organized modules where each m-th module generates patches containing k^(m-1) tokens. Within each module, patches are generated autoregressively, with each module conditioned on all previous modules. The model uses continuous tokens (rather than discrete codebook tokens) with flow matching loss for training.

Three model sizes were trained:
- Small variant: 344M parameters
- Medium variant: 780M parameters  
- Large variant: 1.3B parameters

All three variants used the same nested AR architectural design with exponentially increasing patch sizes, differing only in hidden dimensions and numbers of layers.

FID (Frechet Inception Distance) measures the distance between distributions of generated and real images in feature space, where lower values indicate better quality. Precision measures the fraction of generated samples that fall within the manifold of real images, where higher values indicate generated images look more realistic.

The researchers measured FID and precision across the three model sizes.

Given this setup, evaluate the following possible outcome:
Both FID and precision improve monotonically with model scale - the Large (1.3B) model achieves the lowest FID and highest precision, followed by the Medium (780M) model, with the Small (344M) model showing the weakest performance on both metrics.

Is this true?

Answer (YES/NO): NO